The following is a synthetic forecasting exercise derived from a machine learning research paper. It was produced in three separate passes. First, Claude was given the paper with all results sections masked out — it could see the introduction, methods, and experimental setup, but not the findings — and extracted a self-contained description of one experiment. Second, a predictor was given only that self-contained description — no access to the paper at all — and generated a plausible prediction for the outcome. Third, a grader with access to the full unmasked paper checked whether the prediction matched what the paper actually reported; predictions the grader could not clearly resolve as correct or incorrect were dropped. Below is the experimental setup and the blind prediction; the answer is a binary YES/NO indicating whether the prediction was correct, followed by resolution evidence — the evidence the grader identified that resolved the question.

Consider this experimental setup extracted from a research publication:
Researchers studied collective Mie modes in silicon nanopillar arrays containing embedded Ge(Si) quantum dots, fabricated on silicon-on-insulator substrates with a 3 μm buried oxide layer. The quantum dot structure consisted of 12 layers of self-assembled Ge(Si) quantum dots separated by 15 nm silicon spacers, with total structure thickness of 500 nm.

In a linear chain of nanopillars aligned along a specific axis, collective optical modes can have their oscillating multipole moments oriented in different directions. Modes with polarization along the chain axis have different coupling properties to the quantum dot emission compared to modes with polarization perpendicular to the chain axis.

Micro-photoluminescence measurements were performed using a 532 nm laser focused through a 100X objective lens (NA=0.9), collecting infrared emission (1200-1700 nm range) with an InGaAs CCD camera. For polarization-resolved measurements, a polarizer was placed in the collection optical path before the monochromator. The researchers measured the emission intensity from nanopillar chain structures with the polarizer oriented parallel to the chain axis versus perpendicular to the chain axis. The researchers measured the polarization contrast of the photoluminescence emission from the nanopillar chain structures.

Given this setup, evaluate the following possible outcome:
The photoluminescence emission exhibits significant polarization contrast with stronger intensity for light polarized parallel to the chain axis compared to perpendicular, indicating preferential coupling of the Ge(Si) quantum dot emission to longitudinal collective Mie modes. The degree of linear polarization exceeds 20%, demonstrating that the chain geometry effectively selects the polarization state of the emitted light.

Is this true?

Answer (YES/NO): NO